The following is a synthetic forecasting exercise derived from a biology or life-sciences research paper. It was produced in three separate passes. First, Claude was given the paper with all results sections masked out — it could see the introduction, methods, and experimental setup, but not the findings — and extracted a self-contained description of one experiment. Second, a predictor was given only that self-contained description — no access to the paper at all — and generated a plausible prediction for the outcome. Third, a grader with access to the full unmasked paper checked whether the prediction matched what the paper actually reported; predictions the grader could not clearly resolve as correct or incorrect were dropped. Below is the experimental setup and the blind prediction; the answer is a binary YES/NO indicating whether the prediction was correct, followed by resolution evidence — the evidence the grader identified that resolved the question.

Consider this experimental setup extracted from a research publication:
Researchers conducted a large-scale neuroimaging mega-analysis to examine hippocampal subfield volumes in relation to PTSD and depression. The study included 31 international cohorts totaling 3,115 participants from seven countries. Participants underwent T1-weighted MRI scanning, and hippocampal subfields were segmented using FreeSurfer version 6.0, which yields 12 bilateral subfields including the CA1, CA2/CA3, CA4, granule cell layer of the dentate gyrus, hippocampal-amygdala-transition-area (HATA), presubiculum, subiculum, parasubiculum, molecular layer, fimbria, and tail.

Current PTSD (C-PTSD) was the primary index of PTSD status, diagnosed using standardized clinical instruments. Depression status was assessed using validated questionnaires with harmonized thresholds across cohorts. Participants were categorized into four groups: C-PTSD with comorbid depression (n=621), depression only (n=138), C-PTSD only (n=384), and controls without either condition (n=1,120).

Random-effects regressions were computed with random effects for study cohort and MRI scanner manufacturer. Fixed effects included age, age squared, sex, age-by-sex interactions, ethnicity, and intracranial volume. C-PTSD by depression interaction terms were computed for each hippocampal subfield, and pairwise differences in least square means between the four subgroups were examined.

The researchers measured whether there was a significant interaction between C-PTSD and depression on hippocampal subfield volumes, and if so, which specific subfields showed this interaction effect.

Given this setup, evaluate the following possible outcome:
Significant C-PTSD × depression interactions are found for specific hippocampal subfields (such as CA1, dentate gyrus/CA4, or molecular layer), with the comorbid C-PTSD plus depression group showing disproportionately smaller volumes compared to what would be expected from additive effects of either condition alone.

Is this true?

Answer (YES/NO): YES